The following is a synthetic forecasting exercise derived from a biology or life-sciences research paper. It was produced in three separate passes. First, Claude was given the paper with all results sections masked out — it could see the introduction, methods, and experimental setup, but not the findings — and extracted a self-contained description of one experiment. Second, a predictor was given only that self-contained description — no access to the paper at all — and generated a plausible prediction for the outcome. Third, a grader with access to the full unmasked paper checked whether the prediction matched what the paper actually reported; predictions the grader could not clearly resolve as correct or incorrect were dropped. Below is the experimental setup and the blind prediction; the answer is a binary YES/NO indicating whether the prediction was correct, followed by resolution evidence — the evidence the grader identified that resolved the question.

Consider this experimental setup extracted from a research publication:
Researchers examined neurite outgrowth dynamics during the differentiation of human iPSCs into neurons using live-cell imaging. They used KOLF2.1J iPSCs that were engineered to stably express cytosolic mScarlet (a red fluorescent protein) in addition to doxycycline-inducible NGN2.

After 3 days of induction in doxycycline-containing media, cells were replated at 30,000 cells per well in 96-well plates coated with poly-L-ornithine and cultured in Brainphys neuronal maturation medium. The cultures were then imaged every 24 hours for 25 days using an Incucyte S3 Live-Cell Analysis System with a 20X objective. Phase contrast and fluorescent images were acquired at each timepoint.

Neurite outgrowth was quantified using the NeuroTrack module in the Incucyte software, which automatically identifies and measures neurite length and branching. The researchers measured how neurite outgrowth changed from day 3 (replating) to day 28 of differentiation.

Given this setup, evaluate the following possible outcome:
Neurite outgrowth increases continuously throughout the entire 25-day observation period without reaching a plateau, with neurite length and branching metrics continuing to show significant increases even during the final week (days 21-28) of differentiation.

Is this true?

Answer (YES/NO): NO